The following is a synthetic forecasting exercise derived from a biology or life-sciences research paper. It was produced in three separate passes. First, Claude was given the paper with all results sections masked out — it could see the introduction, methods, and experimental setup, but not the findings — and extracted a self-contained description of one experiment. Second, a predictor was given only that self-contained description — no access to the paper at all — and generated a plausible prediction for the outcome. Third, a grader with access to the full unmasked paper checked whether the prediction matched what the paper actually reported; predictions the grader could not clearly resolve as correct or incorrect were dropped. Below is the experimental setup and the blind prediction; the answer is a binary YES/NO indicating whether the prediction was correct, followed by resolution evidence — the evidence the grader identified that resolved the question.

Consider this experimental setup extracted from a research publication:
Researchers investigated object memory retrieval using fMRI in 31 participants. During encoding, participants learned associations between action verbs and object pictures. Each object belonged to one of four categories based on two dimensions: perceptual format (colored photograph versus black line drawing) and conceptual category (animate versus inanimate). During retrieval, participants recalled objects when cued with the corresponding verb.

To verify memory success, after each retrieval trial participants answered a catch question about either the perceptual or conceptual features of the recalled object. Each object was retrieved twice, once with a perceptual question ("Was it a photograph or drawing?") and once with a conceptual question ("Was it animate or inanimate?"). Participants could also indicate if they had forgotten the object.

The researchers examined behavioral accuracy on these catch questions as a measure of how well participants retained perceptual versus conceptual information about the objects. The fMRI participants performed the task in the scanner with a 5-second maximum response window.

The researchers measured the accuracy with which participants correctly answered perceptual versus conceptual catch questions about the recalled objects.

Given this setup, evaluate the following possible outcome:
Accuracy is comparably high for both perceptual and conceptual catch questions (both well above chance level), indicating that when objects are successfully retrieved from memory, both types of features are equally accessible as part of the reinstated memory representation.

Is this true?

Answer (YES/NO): NO